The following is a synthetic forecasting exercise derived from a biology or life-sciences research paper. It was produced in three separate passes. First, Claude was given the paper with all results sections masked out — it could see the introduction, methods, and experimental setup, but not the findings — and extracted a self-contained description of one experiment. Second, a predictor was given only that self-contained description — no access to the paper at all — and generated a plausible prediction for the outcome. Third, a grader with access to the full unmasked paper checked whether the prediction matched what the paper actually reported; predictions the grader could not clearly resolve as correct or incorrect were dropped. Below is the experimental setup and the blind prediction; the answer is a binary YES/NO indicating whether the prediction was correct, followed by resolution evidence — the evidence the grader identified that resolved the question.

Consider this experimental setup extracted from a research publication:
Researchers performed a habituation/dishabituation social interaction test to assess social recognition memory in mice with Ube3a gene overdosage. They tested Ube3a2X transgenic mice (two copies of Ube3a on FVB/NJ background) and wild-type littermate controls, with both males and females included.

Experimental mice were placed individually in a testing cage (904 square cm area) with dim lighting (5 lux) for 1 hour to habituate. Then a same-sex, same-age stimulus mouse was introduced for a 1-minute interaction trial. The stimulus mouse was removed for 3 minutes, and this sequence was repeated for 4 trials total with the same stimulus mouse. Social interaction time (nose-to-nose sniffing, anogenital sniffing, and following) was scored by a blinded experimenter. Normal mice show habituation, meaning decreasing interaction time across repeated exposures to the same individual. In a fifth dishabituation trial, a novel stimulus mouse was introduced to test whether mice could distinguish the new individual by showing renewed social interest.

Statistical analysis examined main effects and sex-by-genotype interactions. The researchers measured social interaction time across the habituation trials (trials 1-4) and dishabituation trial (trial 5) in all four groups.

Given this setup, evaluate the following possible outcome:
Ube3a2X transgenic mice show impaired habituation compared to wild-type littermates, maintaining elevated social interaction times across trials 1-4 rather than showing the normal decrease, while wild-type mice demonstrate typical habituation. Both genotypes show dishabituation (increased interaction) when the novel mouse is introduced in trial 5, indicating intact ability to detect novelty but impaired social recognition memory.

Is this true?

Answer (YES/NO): NO